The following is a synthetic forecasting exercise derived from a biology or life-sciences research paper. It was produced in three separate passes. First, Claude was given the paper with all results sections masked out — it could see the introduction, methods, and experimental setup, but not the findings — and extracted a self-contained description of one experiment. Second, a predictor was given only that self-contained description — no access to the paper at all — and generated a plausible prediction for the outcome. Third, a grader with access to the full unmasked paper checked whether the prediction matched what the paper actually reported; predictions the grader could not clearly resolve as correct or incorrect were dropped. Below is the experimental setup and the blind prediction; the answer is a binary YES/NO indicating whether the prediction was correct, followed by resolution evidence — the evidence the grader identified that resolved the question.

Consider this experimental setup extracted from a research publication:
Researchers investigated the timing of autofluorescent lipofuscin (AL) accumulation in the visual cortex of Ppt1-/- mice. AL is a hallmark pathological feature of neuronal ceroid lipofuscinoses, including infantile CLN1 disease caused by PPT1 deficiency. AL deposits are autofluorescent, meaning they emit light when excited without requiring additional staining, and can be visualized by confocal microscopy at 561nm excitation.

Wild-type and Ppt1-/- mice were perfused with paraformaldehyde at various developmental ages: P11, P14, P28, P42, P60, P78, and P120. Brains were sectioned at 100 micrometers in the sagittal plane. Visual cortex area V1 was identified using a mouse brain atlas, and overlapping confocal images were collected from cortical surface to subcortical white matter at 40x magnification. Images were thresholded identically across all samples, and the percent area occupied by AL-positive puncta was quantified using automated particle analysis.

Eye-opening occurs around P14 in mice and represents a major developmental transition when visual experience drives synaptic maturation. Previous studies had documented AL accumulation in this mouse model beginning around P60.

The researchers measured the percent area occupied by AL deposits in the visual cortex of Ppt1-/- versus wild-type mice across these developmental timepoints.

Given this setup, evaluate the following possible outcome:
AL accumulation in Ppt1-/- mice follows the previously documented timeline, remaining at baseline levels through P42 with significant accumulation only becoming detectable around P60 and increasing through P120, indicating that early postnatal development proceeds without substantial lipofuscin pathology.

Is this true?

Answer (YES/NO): NO